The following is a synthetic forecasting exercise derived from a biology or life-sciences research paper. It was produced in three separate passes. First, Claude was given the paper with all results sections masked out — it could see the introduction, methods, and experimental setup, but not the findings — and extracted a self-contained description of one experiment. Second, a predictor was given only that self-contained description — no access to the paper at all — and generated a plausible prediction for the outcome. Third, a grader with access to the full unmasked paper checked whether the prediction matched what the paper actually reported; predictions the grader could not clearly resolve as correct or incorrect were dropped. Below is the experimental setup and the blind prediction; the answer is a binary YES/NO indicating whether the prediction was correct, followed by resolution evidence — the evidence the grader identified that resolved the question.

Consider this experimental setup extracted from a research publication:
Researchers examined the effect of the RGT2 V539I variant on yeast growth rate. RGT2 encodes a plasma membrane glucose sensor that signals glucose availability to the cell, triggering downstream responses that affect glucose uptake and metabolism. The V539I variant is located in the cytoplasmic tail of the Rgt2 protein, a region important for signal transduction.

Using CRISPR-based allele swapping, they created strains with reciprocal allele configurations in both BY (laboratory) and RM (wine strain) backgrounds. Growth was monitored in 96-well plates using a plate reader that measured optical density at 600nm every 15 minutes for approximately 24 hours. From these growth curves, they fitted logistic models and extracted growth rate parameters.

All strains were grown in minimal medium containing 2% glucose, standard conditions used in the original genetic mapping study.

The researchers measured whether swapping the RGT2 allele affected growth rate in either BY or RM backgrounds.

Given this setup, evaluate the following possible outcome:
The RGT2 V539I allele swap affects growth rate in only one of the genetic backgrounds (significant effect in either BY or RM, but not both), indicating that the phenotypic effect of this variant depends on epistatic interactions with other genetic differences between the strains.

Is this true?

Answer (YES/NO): YES